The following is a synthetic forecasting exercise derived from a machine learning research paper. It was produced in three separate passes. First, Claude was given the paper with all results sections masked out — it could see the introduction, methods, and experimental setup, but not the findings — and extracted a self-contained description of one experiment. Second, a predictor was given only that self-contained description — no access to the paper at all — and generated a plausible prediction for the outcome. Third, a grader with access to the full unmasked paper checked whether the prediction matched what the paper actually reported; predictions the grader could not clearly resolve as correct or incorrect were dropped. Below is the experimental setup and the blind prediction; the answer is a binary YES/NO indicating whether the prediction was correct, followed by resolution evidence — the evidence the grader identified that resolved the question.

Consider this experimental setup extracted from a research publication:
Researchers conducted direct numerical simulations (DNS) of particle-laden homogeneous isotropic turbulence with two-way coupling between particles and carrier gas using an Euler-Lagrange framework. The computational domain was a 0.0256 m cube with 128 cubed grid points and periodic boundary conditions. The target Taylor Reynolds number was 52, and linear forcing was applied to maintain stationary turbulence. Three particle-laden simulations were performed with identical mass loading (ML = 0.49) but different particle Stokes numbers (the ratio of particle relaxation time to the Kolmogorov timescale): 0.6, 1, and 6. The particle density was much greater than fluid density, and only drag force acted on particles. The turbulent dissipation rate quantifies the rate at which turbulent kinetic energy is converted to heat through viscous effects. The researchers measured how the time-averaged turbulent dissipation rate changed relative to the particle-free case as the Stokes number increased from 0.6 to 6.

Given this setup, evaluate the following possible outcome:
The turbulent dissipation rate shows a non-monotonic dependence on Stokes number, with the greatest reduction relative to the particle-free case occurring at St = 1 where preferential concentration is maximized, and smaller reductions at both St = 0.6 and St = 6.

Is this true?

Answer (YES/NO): NO